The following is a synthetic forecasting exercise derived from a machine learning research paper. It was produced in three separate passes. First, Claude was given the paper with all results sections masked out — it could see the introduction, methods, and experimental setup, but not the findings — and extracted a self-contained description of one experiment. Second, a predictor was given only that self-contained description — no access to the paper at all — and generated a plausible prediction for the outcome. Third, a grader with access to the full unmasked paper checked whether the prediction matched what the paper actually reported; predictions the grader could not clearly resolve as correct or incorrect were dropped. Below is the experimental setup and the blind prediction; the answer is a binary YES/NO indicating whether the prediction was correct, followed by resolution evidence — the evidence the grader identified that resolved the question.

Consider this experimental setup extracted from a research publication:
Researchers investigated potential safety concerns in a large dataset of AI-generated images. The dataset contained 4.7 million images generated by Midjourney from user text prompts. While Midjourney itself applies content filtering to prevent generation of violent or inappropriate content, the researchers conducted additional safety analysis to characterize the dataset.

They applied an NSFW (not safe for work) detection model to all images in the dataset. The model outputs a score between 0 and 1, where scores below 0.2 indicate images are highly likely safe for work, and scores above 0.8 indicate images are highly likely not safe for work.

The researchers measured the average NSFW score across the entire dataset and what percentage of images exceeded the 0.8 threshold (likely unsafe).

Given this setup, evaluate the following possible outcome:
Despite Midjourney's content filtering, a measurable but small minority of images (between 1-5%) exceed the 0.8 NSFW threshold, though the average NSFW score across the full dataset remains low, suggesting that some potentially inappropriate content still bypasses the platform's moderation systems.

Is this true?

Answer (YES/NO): NO